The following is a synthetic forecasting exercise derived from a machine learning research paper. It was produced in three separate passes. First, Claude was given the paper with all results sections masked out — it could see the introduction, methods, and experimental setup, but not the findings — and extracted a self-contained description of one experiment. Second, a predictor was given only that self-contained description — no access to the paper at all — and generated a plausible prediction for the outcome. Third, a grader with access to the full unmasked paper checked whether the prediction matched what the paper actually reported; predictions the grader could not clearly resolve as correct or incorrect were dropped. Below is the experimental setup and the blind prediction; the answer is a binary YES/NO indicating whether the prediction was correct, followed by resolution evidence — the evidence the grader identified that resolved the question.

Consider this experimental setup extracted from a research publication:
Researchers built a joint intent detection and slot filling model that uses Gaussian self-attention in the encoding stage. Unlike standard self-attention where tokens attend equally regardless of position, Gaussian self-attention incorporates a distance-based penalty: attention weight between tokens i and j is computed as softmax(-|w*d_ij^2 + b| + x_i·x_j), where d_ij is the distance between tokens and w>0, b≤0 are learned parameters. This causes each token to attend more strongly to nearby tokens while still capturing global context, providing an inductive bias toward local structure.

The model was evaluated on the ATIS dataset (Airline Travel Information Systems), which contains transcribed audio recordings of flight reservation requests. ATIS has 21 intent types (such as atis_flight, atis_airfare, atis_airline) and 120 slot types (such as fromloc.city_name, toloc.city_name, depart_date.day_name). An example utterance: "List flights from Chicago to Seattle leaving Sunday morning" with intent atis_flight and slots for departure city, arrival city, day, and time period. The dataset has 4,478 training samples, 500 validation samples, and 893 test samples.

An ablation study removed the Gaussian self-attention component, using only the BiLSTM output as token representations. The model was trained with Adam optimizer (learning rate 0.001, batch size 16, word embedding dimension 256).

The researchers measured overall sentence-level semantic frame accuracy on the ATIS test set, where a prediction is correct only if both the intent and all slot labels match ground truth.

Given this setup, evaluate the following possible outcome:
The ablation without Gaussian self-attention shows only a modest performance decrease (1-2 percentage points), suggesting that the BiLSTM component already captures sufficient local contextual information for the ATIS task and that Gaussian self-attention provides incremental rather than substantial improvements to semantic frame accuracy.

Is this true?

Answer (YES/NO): NO